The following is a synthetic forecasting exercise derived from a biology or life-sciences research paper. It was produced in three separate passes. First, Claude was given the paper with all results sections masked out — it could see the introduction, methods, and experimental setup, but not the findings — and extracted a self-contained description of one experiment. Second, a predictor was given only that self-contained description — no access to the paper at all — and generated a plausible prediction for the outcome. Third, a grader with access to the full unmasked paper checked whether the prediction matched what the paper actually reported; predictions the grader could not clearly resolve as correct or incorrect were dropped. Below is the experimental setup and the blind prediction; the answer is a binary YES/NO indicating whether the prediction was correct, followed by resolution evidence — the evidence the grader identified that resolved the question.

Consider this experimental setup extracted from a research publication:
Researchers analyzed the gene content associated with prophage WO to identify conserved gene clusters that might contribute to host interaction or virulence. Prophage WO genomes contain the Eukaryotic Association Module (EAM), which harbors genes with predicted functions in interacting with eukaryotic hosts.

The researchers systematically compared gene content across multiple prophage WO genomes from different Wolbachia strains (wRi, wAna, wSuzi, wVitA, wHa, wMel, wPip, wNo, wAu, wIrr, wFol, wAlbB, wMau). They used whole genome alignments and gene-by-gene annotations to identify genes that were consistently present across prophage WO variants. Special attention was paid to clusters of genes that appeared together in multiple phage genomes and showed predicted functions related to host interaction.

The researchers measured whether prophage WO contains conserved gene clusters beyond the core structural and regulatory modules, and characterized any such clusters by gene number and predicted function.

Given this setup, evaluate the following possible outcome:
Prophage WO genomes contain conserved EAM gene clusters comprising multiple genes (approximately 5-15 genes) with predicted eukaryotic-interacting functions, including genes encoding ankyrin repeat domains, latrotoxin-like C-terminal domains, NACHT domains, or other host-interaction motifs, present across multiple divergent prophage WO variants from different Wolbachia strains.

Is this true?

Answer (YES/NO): NO